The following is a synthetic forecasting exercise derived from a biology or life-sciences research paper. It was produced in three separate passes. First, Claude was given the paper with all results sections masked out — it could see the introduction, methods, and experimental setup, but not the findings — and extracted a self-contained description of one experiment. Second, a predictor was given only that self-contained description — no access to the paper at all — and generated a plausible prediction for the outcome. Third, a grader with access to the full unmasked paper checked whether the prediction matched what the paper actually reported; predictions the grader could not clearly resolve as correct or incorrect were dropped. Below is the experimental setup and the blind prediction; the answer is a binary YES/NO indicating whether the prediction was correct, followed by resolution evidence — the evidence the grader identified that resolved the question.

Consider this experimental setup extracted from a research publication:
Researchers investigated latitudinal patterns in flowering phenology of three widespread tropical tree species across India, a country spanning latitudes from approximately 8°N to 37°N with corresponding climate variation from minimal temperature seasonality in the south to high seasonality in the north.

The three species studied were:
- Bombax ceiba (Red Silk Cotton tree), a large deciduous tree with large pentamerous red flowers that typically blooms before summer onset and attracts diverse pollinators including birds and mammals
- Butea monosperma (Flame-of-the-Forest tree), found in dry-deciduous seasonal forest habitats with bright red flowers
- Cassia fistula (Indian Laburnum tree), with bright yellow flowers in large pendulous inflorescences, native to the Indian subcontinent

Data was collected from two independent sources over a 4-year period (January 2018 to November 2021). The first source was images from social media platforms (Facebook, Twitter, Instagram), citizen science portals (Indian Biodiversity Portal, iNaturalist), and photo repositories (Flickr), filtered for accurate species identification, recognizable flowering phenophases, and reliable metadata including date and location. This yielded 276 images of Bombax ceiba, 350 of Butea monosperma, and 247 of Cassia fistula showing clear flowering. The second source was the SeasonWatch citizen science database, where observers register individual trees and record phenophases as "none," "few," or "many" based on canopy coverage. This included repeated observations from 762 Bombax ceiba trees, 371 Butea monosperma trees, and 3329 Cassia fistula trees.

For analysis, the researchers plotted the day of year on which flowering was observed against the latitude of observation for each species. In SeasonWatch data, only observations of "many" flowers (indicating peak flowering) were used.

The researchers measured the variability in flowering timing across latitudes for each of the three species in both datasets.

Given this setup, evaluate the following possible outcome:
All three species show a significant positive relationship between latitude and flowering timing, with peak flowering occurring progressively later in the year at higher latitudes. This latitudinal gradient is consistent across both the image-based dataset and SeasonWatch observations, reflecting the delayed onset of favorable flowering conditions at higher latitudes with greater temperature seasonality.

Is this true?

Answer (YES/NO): YES